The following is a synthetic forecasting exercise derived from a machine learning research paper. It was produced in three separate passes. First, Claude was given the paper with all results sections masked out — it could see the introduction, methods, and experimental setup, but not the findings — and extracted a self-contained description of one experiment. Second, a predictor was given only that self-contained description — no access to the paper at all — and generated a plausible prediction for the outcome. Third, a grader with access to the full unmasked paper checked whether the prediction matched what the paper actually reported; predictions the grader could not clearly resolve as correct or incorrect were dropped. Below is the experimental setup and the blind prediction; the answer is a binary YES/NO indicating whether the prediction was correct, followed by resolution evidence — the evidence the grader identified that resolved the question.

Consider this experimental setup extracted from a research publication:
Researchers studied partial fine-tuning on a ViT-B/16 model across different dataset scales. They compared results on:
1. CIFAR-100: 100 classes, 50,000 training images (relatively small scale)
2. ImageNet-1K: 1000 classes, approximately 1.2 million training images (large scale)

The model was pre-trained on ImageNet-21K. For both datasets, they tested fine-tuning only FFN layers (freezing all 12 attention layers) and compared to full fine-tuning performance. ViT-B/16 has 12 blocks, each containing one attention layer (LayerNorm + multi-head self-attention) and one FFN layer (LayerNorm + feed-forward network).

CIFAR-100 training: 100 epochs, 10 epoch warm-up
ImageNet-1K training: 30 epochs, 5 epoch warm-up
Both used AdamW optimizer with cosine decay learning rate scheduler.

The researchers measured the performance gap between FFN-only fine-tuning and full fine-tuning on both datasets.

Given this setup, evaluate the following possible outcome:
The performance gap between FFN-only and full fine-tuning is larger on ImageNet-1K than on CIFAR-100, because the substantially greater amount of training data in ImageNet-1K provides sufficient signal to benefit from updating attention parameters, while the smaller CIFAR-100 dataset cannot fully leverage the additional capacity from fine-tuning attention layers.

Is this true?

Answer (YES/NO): NO